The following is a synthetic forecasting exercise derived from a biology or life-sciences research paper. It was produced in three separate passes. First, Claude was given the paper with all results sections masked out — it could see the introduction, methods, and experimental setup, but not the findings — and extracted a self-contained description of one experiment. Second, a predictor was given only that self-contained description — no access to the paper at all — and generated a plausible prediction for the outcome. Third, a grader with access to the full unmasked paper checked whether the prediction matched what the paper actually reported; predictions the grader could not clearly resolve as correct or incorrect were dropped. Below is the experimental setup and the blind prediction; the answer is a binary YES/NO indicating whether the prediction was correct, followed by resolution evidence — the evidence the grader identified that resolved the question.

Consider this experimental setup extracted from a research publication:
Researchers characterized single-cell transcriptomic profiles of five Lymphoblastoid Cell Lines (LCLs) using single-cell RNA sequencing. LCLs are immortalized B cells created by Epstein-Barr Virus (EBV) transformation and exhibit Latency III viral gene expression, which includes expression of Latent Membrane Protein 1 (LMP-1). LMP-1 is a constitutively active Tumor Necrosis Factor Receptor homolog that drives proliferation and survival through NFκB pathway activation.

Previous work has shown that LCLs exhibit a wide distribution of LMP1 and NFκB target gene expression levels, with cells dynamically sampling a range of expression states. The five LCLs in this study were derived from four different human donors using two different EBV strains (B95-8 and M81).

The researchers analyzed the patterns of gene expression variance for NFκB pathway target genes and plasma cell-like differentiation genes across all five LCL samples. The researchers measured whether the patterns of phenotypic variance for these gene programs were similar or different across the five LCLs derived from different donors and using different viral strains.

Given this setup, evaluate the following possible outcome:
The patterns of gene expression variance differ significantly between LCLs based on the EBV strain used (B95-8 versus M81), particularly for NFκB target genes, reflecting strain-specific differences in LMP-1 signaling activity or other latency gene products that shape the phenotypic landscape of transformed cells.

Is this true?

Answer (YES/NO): NO